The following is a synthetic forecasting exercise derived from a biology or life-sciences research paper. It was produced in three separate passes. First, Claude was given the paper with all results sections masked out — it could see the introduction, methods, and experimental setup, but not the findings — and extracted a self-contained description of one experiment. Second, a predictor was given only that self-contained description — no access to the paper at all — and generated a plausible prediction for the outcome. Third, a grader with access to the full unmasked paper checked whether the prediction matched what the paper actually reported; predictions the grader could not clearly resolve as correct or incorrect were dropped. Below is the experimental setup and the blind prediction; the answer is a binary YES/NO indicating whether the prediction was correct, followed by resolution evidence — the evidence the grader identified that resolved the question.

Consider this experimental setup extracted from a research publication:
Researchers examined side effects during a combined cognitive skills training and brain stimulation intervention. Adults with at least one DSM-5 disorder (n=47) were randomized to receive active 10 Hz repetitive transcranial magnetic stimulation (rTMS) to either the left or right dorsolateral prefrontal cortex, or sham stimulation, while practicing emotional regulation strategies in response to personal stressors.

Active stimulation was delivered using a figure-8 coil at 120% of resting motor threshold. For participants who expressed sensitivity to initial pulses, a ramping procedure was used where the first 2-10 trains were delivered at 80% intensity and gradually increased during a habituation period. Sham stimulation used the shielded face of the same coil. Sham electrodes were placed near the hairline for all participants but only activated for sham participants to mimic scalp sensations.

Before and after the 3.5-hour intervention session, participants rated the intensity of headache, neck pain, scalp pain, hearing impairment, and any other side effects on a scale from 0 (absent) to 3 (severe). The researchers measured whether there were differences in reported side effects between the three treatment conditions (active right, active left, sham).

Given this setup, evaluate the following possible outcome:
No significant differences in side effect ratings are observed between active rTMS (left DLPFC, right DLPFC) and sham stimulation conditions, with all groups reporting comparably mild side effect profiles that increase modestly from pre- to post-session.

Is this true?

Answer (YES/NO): YES